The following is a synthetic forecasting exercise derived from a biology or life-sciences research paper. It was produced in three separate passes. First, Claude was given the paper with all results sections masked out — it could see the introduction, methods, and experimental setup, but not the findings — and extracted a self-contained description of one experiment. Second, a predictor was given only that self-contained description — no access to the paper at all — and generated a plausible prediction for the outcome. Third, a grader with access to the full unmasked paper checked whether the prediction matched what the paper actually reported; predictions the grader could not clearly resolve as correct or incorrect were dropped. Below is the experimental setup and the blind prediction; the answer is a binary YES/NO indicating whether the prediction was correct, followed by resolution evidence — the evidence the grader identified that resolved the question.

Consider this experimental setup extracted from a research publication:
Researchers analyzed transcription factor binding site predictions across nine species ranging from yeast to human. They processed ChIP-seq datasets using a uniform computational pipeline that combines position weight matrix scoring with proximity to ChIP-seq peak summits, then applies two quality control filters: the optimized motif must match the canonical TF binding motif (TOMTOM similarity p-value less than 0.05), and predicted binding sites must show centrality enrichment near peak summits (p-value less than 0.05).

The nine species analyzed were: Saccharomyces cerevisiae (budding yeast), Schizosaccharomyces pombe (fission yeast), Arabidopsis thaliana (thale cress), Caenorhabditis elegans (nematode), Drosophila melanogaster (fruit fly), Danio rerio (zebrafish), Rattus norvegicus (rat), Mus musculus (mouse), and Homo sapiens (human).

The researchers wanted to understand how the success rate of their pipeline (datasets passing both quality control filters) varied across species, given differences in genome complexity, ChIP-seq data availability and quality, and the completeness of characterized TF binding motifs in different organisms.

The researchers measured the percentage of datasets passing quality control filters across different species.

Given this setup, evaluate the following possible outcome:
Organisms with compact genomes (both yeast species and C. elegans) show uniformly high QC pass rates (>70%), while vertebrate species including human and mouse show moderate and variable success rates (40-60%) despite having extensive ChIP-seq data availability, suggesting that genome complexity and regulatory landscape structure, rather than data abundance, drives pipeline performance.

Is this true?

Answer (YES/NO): NO